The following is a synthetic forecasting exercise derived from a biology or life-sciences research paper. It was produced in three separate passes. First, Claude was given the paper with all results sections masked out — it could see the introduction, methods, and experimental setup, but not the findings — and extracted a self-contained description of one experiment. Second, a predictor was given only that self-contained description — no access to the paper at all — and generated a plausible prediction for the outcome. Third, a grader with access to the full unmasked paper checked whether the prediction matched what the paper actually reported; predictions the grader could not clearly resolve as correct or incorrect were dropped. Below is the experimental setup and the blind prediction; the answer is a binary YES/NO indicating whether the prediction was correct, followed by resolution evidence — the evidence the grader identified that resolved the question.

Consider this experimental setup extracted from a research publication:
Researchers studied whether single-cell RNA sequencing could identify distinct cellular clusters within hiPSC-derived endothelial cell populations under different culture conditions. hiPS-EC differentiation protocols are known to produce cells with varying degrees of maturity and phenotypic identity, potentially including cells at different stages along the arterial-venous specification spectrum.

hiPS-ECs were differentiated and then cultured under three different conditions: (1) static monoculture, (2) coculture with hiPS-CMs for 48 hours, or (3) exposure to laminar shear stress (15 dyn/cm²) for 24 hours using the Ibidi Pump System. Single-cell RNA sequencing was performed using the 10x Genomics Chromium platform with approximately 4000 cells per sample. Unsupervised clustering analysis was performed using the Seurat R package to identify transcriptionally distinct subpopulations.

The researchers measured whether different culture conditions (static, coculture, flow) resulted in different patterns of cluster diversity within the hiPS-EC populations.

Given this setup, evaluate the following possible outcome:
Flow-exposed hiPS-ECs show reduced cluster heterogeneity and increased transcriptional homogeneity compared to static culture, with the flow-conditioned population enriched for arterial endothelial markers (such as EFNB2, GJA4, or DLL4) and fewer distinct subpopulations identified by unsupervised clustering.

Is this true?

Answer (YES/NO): NO